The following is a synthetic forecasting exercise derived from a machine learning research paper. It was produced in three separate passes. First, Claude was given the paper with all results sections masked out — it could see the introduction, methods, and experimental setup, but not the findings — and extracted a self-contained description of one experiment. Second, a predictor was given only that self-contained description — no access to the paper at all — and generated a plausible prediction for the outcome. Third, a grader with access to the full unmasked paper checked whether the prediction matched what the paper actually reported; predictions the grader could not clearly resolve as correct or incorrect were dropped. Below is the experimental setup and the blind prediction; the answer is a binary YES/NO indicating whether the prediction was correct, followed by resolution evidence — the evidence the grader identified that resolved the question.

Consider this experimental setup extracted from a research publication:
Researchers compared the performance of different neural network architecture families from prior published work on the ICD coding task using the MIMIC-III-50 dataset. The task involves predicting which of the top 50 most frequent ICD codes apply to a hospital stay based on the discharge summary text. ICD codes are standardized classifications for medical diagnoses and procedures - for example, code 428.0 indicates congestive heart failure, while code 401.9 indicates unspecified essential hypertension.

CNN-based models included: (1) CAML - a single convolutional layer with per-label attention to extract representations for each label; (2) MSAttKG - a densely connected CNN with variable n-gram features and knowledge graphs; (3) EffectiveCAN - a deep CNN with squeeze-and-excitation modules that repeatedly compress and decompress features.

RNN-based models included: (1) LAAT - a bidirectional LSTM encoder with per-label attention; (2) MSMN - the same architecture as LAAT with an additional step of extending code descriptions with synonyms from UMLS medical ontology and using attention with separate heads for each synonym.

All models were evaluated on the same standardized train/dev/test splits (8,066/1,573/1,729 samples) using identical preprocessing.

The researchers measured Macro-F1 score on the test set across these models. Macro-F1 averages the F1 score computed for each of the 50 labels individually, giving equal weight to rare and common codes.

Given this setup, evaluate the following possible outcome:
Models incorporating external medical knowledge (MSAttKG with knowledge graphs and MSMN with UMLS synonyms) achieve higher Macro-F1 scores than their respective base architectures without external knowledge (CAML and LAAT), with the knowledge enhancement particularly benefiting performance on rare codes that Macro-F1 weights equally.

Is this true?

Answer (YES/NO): NO